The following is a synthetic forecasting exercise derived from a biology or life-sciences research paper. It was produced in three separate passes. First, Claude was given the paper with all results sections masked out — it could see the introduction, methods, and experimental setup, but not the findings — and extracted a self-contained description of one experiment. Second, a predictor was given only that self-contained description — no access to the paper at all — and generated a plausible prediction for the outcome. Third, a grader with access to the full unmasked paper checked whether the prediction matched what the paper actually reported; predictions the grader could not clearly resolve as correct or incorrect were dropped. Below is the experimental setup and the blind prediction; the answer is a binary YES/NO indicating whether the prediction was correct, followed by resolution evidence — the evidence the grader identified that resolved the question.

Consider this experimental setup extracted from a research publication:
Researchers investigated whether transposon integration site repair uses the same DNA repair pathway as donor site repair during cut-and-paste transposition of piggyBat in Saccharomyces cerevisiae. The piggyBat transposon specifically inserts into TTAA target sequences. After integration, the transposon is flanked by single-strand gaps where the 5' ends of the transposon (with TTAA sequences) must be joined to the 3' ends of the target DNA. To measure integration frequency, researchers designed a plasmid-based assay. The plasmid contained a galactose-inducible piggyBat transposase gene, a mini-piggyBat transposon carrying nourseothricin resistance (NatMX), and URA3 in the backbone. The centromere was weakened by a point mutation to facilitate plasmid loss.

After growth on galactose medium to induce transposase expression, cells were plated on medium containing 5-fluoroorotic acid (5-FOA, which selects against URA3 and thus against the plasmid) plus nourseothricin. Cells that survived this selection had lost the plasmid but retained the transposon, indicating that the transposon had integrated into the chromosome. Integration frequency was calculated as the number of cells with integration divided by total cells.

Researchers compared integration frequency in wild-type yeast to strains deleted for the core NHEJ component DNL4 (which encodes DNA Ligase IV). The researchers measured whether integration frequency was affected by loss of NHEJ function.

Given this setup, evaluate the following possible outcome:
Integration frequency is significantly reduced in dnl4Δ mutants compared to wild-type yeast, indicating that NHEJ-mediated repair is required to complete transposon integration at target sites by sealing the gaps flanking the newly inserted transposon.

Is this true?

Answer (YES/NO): NO